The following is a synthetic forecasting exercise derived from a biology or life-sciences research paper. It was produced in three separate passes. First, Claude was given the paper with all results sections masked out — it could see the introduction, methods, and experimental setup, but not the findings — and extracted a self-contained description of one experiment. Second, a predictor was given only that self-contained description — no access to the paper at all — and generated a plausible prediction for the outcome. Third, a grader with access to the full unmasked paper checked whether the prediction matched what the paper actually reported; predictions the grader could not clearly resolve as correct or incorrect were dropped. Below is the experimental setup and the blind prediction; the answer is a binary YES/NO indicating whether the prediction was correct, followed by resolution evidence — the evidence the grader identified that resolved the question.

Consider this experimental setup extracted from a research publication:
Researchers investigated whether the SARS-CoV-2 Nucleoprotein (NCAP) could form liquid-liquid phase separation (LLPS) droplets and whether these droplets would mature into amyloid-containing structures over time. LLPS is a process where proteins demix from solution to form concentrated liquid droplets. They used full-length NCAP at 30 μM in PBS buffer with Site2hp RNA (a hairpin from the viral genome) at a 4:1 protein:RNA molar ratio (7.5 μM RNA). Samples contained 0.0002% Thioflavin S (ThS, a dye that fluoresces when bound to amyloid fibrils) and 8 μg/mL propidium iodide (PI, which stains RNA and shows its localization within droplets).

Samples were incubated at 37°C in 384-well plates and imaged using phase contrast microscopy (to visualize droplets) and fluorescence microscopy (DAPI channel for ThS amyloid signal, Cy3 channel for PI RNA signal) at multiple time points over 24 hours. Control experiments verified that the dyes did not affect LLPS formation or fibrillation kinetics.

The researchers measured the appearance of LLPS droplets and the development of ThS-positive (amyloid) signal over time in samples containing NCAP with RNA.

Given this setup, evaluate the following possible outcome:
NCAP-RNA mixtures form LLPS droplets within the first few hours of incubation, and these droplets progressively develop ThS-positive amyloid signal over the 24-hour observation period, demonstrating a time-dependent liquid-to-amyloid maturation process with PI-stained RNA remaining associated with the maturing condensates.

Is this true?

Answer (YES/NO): NO